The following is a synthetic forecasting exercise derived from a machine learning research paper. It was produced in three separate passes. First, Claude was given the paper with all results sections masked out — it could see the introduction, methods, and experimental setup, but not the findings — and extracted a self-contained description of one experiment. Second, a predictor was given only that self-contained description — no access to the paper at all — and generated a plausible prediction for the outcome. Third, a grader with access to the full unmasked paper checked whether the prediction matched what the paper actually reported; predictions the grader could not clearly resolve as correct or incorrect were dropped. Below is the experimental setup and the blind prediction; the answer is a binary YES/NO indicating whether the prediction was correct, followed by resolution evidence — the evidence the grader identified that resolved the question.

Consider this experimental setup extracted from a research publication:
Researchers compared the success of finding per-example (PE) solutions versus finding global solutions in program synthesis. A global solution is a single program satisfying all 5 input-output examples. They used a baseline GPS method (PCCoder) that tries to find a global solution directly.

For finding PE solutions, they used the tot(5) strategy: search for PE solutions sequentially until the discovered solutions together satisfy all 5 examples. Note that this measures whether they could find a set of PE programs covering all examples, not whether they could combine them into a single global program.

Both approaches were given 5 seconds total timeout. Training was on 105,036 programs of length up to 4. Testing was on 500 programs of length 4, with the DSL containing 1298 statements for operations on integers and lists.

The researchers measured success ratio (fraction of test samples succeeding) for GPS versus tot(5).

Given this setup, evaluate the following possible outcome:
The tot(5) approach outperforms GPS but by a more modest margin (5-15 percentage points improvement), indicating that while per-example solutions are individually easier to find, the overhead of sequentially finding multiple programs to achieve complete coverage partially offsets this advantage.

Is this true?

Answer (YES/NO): YES